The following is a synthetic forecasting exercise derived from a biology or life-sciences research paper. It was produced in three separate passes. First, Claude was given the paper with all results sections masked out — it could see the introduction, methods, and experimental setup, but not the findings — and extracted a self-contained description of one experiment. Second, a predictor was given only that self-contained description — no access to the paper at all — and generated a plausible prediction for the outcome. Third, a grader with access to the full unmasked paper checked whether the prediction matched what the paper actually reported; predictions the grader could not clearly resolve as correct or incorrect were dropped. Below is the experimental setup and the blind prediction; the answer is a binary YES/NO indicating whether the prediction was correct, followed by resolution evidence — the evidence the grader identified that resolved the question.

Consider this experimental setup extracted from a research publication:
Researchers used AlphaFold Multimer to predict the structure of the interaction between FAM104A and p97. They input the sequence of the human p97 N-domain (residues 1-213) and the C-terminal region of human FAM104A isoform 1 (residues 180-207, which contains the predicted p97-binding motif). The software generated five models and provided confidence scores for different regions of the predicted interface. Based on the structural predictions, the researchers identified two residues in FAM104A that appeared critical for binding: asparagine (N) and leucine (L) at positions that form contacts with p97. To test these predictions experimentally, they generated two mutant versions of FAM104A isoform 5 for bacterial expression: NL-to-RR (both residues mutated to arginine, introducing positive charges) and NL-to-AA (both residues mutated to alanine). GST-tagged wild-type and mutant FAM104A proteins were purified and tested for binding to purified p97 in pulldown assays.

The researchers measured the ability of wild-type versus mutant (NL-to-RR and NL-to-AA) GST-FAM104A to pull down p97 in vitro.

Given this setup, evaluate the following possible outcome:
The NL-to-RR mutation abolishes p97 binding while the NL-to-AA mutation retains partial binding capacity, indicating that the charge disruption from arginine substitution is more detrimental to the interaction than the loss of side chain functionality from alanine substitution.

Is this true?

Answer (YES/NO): NO